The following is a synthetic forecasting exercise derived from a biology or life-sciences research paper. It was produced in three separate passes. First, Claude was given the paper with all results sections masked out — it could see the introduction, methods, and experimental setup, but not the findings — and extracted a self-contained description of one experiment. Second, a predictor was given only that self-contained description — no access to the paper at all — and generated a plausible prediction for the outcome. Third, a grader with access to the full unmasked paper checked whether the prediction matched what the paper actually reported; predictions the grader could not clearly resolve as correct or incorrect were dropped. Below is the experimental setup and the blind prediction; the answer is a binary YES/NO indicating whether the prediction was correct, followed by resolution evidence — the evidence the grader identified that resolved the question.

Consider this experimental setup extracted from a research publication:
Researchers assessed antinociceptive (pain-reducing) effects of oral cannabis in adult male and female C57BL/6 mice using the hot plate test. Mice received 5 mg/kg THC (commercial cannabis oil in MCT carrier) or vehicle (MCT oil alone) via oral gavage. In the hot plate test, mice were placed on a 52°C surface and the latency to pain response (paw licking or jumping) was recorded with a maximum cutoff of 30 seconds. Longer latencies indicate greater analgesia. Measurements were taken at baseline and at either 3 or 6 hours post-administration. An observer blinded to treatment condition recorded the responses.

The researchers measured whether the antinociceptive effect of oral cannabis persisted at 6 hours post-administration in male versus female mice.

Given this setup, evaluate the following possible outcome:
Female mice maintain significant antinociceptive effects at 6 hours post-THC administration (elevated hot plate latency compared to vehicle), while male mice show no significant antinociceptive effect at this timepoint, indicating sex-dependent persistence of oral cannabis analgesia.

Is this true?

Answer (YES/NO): NO